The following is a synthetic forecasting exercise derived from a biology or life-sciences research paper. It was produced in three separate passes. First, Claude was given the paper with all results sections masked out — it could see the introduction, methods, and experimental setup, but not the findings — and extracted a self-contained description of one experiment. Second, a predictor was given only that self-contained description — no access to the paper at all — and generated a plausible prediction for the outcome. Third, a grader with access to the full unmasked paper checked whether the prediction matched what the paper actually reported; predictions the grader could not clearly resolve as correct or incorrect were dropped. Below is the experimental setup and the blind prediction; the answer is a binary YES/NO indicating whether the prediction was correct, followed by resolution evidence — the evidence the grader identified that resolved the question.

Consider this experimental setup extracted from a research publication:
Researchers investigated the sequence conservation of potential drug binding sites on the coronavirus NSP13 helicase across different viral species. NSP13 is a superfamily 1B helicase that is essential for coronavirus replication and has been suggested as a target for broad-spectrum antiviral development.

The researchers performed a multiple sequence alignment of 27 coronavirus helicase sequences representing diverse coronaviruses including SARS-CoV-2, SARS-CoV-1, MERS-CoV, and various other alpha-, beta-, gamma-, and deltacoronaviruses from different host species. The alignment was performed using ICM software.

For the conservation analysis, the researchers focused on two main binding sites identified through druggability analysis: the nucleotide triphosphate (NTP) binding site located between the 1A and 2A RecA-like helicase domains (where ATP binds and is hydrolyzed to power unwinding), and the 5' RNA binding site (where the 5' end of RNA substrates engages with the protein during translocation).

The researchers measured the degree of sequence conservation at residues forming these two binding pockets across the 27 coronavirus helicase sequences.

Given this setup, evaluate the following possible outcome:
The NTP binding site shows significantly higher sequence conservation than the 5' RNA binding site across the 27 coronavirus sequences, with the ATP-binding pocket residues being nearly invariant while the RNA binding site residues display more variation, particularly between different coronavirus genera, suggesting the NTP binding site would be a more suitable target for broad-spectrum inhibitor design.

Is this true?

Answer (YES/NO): NO